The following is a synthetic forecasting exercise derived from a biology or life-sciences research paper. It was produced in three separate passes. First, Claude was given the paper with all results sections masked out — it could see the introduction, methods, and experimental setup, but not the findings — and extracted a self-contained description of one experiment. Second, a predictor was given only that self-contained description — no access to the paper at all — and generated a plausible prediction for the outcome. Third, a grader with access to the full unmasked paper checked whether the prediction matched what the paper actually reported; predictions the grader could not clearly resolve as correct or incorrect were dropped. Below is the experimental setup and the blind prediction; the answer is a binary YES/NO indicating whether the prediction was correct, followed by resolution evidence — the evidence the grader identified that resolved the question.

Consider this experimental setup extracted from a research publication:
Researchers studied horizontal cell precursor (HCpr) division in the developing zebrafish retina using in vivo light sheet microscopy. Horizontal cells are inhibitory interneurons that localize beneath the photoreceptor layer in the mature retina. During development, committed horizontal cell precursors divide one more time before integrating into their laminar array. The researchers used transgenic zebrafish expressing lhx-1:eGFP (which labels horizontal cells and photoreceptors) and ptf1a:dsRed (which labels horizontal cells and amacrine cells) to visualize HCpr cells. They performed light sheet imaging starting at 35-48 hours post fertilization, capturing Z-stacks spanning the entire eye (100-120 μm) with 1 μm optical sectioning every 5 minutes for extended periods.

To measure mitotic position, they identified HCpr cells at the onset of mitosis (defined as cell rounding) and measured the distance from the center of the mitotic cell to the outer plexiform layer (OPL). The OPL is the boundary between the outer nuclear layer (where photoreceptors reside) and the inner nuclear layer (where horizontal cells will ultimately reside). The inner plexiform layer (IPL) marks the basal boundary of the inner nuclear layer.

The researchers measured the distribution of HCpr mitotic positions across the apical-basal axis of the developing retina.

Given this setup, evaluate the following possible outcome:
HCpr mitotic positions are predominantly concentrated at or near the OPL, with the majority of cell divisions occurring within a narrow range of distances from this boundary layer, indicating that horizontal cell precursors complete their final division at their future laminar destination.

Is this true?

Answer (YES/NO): NO